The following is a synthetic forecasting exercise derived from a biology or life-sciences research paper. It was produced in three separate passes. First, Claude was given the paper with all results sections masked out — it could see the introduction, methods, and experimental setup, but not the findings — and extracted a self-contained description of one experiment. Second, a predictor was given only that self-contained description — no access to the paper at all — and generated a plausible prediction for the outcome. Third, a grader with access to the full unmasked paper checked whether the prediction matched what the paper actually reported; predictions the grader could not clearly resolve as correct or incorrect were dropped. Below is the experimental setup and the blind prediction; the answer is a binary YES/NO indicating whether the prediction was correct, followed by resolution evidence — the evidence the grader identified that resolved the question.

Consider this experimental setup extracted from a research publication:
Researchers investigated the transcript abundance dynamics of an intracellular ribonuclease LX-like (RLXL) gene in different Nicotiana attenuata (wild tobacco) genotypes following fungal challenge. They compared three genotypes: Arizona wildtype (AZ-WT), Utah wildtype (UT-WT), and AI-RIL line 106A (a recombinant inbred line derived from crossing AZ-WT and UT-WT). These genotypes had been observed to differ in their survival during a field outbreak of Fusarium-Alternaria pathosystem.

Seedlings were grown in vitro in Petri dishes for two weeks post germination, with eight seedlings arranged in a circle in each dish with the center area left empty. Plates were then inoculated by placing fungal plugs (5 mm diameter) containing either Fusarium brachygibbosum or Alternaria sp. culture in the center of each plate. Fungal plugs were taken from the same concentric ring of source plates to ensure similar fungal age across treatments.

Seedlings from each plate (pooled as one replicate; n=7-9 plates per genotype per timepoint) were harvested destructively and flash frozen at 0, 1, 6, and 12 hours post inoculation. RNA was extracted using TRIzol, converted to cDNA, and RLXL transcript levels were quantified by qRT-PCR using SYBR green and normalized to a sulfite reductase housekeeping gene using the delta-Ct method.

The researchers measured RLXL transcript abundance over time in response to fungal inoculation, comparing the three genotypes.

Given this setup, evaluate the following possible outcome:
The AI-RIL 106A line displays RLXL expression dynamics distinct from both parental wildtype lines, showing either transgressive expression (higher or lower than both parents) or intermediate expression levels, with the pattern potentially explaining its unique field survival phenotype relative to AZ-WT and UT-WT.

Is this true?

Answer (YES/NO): NO